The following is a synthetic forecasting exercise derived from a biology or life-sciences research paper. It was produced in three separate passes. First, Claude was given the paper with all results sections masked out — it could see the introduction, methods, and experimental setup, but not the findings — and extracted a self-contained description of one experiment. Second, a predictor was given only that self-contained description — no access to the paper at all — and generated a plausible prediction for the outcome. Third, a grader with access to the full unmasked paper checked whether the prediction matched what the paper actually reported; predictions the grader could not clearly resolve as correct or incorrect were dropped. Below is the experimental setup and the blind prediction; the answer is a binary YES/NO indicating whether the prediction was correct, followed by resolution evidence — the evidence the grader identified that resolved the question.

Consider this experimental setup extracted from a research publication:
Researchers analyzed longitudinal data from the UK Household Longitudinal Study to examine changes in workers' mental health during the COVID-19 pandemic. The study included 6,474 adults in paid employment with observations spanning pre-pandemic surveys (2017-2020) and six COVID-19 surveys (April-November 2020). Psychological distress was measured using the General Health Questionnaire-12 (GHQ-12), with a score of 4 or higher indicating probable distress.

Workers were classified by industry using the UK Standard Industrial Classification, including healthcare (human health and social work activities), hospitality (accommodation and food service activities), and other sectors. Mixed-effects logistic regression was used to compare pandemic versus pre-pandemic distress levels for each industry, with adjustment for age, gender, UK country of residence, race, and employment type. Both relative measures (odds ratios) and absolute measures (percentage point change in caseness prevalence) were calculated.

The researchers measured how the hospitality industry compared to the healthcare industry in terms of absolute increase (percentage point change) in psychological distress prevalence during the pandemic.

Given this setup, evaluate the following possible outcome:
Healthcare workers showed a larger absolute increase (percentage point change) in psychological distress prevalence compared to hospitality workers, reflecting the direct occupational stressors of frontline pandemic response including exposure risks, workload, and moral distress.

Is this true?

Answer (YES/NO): NO